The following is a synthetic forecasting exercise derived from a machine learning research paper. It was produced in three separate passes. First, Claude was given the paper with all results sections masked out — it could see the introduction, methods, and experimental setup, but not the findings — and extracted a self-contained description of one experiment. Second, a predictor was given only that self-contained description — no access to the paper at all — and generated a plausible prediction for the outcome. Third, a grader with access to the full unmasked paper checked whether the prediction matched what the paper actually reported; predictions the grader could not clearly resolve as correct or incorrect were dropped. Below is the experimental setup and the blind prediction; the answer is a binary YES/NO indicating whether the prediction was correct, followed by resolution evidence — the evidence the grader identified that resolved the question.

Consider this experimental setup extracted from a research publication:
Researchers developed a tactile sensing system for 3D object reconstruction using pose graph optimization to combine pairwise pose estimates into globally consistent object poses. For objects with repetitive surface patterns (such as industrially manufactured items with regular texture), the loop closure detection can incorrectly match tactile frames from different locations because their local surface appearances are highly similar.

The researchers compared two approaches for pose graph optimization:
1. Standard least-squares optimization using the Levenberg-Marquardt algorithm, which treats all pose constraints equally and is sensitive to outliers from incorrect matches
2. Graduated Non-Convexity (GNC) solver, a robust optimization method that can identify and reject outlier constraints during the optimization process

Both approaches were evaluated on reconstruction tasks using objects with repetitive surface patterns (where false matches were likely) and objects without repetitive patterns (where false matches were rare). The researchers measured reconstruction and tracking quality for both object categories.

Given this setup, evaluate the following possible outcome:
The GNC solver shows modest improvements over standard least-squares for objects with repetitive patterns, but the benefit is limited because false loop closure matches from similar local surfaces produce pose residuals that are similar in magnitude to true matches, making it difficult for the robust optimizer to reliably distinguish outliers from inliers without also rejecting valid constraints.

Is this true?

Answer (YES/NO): NO